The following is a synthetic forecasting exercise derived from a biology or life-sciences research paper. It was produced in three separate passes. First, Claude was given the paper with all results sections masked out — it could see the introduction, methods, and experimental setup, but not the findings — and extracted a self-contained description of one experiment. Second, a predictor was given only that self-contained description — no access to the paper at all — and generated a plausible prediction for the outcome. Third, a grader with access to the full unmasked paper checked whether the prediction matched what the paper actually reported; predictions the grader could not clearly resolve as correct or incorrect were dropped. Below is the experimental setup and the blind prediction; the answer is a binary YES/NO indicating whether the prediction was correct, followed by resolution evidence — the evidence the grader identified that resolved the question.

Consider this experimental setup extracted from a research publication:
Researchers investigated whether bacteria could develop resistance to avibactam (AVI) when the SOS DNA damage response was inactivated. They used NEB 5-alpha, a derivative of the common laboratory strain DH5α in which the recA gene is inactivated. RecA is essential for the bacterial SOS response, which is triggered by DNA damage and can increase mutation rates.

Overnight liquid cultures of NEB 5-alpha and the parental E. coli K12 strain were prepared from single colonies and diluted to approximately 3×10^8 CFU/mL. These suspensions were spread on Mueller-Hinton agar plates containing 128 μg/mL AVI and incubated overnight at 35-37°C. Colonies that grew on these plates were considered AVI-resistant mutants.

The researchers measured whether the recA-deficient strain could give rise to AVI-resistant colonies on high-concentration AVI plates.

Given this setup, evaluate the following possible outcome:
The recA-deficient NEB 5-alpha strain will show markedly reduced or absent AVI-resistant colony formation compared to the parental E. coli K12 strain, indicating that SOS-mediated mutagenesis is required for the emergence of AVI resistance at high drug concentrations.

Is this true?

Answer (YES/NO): NO